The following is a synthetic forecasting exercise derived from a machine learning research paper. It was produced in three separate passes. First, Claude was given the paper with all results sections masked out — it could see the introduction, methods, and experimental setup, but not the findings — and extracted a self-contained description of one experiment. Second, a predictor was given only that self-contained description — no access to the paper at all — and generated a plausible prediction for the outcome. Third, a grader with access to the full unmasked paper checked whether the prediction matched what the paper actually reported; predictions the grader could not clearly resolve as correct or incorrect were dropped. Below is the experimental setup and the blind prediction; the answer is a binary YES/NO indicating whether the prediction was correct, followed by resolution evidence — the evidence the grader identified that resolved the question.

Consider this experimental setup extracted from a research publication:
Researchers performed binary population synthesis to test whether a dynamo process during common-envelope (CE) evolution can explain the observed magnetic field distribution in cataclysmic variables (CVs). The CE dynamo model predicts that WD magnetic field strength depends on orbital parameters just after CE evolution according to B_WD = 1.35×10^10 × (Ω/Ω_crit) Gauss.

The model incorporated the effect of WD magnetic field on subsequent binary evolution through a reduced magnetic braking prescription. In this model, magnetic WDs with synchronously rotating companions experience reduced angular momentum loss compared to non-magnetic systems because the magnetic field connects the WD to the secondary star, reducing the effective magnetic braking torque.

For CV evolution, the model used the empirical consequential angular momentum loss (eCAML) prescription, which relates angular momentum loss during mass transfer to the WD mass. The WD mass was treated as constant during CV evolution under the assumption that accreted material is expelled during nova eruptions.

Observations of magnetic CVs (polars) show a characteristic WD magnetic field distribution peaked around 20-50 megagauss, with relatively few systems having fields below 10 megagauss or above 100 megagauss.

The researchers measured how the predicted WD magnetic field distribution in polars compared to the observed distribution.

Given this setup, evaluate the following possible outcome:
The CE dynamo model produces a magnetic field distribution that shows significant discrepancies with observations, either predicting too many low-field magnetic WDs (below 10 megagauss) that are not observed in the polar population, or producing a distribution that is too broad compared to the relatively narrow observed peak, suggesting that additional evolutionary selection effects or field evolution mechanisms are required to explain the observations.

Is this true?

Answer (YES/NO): YES